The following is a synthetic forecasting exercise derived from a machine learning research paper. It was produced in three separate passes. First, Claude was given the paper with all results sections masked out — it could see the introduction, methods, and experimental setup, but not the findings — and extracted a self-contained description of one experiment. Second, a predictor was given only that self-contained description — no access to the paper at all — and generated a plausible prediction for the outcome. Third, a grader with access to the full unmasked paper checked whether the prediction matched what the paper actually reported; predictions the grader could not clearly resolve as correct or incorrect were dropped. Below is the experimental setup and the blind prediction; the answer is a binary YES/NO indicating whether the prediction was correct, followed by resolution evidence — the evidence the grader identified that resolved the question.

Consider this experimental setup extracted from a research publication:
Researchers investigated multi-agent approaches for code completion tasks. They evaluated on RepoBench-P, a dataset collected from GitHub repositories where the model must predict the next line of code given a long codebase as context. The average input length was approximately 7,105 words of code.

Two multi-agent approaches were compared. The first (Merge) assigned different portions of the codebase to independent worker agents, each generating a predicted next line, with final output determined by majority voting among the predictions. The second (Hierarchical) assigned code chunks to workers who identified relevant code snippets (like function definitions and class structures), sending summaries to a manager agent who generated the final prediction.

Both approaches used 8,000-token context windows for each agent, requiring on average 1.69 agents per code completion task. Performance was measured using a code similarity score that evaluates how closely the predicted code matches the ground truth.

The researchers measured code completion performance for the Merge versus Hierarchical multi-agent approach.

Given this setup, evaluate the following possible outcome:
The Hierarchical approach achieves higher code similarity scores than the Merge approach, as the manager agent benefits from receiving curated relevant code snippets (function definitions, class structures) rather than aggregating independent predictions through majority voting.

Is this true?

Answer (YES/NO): NO